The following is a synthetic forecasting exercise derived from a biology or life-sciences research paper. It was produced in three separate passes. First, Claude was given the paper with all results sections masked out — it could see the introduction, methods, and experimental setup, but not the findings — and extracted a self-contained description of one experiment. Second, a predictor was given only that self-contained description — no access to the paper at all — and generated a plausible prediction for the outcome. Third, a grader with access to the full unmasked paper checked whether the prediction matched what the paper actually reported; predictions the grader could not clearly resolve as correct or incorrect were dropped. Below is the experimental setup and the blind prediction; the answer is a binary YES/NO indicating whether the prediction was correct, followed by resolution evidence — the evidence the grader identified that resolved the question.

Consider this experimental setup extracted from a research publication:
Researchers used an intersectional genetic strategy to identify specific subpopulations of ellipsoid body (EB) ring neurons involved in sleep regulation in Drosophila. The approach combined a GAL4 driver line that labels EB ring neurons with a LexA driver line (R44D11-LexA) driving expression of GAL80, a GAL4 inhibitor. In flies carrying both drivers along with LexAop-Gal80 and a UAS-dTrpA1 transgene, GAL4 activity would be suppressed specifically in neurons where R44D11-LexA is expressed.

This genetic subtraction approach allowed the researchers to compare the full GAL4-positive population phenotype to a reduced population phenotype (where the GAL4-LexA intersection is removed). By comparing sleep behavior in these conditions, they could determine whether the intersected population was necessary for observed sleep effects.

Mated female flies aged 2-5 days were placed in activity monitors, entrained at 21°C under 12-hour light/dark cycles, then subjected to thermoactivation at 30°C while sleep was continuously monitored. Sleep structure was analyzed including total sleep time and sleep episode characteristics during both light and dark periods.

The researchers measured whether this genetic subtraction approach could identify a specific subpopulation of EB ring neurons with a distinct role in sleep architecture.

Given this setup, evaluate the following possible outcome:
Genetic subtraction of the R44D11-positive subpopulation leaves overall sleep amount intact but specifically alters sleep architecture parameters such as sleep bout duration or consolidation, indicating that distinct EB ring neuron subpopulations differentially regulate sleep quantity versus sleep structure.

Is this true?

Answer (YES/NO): YES